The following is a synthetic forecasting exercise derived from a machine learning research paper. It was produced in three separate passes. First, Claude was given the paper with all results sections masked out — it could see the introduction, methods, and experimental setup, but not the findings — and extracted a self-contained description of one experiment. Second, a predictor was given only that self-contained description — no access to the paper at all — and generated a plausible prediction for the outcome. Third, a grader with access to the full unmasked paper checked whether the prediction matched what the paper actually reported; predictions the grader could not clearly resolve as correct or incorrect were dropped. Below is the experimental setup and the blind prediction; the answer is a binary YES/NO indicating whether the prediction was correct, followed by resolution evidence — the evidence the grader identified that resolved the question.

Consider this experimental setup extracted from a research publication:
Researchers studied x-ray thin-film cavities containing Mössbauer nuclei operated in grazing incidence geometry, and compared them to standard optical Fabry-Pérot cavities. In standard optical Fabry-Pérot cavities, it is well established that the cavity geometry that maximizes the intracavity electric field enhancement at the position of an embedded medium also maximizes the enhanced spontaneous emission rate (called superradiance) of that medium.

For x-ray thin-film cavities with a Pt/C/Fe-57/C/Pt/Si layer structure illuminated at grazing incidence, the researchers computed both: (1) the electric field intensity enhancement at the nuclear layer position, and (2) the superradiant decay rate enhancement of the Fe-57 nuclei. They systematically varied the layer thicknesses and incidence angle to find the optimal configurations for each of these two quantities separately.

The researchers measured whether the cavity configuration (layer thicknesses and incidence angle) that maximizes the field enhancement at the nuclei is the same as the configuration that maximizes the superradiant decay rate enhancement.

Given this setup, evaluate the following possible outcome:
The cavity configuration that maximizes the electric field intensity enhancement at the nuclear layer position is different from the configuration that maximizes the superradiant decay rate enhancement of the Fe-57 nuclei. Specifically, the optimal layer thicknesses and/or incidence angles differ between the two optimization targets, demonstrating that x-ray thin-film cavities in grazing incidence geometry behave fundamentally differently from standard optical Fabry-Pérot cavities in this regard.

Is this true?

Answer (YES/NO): YES